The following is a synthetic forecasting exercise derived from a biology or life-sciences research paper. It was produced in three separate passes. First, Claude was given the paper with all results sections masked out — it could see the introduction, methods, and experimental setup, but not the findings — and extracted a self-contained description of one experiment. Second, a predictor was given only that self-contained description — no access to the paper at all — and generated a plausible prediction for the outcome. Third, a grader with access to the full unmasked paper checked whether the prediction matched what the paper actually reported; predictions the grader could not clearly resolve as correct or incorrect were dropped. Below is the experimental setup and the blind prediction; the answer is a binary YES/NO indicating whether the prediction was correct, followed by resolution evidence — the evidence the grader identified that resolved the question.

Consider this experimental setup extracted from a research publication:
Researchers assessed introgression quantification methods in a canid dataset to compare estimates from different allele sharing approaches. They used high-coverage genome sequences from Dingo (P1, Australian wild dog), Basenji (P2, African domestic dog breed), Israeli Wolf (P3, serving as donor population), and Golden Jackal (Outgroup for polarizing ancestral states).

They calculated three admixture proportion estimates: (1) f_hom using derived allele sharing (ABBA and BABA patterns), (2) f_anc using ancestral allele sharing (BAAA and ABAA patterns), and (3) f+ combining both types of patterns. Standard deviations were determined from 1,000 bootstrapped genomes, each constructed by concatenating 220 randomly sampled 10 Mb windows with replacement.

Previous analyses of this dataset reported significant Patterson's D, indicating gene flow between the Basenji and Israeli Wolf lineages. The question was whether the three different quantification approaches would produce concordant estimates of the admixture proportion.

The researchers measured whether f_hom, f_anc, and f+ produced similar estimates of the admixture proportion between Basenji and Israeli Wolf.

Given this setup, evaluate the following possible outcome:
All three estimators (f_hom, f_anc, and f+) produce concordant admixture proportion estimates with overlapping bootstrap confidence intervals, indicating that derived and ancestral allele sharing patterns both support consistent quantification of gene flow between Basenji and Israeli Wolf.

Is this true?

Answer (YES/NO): YES